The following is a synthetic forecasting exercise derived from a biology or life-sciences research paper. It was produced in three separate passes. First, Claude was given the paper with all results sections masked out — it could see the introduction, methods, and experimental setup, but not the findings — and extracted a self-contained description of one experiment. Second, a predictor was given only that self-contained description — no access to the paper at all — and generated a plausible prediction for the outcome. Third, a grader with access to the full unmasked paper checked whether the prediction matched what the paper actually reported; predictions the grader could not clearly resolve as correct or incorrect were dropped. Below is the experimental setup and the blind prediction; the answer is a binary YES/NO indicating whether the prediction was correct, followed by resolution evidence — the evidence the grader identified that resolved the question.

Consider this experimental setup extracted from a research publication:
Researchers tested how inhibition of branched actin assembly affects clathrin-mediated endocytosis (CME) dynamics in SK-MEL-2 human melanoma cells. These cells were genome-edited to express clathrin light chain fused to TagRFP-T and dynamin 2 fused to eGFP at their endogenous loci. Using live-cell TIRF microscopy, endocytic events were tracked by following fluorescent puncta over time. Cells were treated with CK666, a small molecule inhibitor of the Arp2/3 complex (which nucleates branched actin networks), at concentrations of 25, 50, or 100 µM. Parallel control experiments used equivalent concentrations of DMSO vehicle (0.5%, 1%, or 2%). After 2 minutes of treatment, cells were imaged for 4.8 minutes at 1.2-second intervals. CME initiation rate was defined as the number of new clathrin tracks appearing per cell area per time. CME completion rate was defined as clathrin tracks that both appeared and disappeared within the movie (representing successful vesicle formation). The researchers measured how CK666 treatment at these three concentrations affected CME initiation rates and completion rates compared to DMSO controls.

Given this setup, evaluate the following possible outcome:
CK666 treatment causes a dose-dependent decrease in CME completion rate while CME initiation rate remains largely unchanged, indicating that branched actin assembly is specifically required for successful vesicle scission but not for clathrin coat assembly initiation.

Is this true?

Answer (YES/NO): NO